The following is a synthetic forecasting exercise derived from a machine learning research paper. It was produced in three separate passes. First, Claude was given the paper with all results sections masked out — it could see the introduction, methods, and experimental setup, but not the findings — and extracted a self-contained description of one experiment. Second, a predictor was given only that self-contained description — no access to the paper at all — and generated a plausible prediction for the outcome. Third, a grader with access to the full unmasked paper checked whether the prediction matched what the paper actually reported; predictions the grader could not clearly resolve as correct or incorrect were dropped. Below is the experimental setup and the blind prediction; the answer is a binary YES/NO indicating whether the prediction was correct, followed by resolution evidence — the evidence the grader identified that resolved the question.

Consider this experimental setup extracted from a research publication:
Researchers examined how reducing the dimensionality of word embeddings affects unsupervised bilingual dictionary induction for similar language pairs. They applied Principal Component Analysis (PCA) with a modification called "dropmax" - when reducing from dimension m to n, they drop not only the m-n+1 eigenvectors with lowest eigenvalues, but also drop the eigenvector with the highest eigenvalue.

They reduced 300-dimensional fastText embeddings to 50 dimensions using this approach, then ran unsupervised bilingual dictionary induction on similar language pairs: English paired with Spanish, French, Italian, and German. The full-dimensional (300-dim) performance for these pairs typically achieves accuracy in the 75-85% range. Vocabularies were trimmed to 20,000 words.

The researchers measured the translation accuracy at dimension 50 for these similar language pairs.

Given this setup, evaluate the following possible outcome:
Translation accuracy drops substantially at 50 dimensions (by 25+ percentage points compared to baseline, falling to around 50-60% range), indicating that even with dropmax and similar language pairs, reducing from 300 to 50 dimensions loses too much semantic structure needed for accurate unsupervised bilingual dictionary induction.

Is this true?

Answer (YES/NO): NO